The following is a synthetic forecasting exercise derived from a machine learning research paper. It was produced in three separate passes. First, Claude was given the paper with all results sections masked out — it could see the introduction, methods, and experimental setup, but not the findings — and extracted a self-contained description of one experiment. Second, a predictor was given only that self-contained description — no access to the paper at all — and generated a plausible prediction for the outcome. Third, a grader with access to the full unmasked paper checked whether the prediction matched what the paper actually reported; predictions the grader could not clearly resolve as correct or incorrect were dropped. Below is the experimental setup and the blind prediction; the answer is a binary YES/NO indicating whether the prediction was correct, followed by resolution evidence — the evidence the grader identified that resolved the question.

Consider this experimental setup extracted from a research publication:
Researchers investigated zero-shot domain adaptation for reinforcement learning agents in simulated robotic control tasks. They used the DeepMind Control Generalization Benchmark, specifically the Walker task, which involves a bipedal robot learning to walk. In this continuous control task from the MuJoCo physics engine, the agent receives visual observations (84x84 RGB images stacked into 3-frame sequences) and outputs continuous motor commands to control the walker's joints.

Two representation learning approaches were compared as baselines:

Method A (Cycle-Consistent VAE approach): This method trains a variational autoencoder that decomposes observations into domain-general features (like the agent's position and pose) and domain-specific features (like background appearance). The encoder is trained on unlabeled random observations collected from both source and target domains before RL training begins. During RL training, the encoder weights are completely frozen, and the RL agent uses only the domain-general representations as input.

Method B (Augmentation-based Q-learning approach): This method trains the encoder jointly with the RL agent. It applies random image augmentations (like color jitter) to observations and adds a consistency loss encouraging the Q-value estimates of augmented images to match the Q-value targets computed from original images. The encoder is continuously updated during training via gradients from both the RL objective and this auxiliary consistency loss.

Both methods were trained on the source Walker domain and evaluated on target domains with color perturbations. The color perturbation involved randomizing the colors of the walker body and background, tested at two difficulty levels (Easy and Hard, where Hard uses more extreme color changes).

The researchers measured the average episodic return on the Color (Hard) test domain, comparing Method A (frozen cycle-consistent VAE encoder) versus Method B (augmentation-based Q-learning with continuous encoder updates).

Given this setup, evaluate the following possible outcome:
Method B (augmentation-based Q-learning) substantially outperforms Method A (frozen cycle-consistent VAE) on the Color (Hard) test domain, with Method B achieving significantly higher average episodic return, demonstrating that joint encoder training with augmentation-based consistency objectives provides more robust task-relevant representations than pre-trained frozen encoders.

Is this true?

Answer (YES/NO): YES